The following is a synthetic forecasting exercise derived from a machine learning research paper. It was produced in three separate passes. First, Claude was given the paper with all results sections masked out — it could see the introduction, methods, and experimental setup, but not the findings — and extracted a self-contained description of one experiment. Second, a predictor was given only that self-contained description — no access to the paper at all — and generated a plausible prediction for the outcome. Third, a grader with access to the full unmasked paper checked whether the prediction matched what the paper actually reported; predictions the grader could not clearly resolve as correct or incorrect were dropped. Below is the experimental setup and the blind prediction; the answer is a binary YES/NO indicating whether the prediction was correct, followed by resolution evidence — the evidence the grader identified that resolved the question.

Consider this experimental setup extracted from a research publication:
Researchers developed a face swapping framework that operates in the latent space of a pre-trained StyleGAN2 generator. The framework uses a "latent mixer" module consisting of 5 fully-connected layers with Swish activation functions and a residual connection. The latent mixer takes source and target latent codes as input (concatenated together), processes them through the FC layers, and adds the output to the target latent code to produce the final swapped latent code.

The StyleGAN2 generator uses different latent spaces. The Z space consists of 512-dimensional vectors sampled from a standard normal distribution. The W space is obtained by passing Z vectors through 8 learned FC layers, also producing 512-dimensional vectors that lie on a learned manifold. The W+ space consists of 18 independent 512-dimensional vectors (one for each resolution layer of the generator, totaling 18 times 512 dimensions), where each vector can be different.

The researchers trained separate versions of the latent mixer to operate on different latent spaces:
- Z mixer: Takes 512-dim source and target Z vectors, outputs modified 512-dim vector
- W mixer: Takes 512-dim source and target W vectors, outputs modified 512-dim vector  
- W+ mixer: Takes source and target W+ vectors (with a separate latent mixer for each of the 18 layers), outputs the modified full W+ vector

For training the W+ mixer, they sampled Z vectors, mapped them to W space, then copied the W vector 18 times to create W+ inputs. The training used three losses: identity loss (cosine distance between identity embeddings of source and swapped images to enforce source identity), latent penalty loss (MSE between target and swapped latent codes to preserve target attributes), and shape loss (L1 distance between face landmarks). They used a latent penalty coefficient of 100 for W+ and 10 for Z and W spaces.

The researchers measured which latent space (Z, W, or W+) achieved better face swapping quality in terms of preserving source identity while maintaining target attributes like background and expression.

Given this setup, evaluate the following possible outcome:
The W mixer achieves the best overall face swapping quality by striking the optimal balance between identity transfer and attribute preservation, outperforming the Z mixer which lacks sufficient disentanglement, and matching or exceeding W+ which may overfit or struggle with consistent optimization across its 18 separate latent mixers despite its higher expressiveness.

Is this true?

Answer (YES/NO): NO